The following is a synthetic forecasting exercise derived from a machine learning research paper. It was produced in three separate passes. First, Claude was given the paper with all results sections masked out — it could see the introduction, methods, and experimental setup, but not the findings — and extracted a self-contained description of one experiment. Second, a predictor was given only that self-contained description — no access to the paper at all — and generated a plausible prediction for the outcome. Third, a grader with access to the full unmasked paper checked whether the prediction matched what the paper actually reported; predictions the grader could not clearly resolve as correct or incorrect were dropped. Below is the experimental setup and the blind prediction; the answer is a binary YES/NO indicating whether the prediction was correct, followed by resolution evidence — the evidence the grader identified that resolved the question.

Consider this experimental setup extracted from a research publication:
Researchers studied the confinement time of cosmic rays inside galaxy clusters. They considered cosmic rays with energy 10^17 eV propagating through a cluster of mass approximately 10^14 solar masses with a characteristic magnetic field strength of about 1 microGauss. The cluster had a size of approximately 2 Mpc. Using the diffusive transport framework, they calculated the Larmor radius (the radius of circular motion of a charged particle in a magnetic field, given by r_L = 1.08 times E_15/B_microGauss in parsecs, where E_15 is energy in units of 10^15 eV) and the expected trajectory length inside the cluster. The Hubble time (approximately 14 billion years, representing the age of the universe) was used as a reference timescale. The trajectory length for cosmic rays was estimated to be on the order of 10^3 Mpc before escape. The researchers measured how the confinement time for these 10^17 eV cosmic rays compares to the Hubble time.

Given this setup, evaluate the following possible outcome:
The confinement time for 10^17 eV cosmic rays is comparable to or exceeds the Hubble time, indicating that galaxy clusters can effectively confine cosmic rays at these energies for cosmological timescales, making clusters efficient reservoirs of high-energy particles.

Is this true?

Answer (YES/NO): YES